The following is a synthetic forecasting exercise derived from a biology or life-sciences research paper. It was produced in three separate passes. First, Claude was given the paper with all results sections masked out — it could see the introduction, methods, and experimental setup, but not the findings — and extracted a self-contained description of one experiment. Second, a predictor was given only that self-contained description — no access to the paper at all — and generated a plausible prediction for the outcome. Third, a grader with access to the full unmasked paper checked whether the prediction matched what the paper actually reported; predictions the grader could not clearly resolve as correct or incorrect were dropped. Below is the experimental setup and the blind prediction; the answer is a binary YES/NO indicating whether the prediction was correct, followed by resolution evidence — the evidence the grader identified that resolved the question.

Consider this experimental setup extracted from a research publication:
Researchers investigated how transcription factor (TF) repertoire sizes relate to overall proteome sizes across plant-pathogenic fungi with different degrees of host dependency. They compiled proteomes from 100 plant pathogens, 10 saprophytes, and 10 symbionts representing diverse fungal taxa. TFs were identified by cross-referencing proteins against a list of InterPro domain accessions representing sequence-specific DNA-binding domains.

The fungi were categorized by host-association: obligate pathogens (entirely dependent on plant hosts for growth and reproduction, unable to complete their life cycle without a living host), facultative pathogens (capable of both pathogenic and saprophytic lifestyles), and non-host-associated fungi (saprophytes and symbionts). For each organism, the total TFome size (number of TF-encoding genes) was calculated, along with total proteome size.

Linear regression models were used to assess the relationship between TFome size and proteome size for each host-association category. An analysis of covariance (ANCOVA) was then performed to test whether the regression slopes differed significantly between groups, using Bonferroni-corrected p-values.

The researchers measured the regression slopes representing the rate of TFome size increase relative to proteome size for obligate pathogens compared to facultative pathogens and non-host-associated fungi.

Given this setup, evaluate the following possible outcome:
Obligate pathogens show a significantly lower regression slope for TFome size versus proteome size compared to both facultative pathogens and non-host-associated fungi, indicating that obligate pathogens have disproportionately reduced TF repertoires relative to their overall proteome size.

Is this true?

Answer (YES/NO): YES